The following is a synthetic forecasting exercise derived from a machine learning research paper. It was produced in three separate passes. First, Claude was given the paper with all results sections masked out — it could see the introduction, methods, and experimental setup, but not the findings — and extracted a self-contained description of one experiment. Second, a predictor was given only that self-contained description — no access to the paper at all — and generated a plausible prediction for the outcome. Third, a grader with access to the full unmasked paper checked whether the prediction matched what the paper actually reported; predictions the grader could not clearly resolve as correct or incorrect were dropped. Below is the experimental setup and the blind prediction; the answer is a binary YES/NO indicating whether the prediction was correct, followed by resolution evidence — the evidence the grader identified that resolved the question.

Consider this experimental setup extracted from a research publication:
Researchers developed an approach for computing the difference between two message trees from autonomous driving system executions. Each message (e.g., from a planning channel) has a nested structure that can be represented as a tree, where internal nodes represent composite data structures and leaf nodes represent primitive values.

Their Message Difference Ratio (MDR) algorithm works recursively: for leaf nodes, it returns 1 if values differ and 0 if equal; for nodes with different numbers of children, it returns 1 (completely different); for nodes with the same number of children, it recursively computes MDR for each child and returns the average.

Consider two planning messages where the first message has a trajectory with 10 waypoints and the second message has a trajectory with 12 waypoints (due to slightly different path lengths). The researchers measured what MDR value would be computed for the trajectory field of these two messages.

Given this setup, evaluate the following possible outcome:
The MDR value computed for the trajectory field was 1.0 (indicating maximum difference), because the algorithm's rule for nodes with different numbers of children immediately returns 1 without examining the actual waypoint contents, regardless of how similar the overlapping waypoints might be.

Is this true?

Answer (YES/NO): YES